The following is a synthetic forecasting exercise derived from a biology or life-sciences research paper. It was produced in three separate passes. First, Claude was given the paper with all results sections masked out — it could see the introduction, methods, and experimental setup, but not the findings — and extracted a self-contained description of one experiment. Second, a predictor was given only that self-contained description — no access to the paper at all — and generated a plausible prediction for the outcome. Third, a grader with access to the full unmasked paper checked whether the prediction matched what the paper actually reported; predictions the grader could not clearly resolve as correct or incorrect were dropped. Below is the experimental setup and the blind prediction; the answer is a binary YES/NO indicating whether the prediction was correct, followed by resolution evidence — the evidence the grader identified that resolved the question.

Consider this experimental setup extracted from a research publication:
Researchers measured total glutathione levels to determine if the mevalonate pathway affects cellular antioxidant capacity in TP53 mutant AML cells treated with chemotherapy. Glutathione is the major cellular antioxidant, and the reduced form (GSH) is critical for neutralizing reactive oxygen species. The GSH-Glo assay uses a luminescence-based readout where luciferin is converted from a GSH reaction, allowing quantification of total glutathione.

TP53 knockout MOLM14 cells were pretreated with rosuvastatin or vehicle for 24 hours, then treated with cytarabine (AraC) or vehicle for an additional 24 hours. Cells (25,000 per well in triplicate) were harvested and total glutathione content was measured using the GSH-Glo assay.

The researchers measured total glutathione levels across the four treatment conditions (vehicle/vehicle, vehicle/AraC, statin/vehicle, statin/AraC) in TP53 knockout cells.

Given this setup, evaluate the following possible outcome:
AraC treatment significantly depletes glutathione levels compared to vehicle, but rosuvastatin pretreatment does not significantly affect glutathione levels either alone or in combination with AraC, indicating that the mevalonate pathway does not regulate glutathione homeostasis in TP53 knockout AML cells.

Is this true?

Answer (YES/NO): NO